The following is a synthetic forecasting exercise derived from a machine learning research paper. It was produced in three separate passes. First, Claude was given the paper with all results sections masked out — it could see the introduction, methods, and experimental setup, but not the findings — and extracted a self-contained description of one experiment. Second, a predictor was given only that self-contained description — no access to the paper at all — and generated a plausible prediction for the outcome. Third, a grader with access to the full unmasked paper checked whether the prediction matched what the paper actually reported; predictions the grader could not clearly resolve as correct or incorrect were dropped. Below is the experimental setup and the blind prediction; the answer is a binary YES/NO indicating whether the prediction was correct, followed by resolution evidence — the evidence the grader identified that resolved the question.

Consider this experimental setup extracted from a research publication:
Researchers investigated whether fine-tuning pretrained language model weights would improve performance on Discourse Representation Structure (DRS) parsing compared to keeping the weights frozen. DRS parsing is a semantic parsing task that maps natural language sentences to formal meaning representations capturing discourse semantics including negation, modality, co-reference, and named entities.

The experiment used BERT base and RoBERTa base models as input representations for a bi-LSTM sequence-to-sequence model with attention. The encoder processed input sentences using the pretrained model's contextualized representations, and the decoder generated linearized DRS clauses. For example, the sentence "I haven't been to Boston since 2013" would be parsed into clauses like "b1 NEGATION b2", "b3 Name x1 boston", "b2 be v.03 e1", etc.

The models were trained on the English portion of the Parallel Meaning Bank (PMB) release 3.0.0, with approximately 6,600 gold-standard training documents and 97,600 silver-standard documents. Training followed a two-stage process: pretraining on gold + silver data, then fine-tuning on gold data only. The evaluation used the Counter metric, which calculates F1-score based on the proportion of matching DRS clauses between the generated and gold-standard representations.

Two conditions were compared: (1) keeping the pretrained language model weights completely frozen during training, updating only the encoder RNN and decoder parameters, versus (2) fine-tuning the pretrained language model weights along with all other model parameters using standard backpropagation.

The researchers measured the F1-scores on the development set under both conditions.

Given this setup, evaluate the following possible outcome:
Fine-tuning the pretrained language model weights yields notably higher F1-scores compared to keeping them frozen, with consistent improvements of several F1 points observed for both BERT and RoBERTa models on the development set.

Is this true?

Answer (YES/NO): NO